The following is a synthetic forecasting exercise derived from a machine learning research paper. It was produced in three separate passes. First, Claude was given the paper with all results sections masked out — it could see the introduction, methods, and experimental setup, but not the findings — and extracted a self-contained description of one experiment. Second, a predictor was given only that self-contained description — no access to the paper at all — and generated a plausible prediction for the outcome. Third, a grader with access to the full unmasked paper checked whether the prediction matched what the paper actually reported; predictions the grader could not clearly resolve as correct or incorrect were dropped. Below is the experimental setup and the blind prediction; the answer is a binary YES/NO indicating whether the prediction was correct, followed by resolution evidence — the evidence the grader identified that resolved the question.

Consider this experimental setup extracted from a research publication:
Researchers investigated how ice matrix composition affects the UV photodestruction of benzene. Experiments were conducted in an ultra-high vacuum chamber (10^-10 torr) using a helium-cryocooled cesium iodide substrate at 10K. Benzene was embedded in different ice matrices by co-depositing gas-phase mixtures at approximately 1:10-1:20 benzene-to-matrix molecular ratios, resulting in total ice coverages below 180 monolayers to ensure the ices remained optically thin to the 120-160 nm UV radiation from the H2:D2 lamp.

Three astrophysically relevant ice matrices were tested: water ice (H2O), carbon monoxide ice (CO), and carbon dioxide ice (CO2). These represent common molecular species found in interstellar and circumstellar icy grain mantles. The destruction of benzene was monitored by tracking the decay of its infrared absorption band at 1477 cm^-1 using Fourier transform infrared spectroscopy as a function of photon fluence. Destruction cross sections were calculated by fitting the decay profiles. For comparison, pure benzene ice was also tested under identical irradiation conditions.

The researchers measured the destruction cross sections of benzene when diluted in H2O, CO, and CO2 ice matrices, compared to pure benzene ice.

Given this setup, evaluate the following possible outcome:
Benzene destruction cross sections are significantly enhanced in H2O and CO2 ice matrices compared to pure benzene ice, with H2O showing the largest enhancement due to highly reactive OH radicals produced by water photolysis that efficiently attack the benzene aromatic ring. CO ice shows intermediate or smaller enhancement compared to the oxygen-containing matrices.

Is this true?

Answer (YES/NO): NO